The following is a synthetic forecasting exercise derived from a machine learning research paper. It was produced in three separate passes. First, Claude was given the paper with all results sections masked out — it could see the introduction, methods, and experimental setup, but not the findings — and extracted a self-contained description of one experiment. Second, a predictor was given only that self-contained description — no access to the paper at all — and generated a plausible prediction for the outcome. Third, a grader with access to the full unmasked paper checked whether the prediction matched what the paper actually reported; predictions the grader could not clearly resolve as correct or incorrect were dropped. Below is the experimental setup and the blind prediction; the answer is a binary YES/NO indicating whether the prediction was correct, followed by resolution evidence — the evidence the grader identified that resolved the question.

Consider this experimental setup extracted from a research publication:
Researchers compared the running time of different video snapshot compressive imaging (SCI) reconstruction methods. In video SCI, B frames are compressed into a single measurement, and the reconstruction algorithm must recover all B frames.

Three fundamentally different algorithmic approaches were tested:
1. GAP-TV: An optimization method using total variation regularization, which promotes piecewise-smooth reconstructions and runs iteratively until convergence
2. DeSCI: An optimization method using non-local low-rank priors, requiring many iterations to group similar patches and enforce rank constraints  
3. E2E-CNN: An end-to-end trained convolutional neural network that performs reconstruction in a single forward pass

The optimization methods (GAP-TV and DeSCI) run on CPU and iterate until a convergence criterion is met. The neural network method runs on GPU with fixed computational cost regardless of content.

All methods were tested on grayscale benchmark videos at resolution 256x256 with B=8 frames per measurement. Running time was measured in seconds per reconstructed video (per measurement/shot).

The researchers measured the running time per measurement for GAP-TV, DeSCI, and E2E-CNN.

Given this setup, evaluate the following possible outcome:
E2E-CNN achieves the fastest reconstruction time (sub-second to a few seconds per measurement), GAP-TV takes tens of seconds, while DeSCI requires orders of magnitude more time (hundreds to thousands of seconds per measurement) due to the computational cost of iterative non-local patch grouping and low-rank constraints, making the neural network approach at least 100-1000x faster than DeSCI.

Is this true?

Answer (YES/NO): NO